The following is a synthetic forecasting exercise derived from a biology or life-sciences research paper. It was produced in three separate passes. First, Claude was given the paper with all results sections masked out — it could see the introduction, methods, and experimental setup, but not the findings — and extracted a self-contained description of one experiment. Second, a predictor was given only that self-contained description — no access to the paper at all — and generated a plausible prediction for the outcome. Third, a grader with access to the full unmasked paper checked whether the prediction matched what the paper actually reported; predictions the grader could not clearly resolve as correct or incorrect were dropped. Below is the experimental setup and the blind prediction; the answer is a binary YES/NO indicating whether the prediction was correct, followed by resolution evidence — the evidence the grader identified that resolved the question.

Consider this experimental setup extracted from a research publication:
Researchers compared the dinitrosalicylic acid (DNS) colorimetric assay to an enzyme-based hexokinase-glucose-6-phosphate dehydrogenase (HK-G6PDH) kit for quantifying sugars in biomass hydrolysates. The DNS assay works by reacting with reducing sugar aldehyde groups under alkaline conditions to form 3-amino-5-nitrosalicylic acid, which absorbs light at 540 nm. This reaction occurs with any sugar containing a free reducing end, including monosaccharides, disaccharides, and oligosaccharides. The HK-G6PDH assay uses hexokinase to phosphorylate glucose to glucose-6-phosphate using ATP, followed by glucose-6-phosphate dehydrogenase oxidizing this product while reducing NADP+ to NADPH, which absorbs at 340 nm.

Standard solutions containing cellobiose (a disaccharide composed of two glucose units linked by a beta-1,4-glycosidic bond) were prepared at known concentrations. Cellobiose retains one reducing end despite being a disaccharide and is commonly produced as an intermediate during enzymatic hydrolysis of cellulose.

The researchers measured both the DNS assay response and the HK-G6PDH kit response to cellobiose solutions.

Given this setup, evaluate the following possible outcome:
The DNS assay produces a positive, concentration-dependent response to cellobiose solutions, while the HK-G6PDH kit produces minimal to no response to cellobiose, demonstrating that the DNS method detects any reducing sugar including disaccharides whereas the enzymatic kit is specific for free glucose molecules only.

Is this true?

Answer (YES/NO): YES